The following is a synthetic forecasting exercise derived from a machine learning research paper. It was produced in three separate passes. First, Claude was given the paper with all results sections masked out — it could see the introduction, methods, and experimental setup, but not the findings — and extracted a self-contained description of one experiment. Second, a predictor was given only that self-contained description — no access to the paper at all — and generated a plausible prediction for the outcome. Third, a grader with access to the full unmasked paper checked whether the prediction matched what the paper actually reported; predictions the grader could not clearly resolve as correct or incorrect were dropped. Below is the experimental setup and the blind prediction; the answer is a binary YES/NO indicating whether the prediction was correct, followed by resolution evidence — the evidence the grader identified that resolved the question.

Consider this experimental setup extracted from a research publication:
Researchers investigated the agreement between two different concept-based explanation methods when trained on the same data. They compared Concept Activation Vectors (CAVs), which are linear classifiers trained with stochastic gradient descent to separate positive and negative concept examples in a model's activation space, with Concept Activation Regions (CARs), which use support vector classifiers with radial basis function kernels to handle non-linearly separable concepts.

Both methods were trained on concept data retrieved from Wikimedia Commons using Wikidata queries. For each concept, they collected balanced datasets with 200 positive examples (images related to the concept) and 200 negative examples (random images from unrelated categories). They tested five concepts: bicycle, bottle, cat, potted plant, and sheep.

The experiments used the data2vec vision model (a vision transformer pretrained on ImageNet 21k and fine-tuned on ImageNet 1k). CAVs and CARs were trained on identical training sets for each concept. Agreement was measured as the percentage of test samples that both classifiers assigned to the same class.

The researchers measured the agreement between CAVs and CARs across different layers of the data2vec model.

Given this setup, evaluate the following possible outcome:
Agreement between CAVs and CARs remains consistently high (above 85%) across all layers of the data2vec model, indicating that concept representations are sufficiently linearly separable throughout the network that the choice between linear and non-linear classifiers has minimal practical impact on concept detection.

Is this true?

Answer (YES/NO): NO